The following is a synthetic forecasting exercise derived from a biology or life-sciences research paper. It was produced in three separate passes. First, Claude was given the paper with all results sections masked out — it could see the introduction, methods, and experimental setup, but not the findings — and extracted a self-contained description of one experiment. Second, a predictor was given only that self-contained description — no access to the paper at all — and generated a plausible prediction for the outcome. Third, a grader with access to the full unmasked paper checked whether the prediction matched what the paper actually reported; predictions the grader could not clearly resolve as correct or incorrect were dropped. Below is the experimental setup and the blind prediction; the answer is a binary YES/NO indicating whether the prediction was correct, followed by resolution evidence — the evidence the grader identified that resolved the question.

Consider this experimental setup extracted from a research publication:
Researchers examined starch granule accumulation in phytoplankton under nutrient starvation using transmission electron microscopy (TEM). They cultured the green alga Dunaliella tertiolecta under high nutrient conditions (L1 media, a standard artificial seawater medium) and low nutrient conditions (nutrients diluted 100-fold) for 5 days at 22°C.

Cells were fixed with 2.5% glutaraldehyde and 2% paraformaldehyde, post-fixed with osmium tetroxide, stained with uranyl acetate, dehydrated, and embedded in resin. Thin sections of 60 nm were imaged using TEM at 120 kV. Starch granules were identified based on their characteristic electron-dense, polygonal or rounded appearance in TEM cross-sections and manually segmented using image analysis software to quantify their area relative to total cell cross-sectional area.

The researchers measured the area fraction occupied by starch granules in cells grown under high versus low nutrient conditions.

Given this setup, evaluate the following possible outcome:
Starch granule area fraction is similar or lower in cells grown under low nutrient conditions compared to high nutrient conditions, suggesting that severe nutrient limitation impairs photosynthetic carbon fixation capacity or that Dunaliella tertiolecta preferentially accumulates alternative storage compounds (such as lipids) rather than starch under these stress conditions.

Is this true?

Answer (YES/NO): NO